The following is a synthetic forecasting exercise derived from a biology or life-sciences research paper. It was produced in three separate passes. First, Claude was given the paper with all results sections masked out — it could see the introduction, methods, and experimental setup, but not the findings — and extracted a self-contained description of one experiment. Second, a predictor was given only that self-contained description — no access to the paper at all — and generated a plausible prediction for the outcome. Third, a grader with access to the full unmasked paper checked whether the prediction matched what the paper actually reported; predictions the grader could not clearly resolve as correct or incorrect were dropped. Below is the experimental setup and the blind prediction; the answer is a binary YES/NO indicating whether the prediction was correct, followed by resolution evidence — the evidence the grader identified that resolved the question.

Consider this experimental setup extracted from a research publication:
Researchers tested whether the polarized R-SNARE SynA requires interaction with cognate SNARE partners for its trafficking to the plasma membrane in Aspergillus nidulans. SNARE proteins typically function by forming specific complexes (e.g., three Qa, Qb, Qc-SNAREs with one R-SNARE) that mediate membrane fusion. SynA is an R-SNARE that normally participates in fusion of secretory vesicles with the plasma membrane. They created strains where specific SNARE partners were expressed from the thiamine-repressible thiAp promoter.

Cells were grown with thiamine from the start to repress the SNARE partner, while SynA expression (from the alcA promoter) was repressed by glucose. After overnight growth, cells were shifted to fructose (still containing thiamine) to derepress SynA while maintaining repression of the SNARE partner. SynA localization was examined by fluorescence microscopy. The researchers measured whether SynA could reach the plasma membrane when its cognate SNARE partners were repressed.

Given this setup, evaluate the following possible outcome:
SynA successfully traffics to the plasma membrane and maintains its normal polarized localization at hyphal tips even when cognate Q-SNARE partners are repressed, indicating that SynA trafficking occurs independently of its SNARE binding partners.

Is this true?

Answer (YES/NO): NO